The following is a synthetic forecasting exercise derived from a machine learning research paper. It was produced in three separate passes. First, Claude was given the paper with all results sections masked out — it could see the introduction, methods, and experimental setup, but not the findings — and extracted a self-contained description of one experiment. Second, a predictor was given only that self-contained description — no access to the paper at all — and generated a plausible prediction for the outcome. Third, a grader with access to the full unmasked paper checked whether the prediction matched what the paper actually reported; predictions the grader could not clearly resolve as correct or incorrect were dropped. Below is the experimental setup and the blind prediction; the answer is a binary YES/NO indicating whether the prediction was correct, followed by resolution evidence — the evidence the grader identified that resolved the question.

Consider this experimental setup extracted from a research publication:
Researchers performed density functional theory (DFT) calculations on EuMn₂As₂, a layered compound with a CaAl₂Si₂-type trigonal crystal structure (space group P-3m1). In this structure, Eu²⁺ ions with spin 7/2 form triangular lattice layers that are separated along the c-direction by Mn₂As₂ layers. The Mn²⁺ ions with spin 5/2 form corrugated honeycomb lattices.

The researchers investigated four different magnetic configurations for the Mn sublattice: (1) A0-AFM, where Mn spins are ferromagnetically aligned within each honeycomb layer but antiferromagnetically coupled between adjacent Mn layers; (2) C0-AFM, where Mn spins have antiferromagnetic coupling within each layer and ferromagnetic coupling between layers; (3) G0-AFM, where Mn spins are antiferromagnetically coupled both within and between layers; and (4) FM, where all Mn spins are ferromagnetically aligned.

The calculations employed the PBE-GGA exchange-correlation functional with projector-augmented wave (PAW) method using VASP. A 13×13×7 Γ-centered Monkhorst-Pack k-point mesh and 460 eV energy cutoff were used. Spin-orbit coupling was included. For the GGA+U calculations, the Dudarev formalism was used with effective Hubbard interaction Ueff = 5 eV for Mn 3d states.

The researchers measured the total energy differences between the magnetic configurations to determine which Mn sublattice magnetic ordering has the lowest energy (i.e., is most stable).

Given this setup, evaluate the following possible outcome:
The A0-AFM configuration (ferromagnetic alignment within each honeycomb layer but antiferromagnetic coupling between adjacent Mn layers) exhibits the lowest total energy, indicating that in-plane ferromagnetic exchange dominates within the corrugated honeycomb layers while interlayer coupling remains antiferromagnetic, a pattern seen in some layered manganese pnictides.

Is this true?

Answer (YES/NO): NO